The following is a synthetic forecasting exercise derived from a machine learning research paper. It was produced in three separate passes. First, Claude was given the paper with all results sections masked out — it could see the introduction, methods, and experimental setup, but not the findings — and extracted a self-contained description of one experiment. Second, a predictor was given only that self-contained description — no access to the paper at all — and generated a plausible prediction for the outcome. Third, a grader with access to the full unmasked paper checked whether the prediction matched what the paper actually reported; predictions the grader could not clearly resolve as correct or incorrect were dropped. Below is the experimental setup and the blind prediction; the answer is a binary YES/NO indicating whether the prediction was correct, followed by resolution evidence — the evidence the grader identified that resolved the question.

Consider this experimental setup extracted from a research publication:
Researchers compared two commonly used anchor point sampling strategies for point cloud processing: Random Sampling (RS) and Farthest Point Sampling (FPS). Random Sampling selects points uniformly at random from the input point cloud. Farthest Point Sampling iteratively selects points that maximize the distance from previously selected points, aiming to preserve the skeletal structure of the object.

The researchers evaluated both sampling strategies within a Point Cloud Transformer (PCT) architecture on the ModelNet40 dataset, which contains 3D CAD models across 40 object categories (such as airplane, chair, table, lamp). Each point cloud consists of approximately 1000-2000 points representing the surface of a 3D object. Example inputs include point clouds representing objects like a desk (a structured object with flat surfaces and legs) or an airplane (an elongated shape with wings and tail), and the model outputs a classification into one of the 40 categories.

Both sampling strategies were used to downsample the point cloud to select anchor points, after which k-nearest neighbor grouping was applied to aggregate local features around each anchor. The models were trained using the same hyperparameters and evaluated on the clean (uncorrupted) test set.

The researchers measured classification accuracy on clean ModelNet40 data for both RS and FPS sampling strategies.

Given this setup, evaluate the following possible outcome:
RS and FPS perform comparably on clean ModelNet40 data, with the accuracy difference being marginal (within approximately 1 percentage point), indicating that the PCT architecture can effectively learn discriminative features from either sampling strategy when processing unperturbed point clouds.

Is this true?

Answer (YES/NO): YES